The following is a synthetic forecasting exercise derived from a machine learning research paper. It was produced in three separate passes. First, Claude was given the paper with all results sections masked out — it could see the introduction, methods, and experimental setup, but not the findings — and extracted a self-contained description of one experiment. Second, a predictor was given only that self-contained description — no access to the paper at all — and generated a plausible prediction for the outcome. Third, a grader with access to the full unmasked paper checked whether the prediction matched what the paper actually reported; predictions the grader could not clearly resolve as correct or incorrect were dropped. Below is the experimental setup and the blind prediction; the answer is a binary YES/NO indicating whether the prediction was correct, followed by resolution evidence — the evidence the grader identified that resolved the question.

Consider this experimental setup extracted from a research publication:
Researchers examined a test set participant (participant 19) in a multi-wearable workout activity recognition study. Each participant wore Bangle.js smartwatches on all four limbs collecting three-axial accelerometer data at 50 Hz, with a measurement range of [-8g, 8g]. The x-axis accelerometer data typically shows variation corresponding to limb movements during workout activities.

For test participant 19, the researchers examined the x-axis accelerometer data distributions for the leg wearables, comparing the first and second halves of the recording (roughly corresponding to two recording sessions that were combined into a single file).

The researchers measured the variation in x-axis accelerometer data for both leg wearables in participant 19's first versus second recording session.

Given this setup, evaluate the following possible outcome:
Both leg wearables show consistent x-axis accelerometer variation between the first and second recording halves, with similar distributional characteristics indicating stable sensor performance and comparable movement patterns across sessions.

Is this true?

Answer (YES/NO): NO